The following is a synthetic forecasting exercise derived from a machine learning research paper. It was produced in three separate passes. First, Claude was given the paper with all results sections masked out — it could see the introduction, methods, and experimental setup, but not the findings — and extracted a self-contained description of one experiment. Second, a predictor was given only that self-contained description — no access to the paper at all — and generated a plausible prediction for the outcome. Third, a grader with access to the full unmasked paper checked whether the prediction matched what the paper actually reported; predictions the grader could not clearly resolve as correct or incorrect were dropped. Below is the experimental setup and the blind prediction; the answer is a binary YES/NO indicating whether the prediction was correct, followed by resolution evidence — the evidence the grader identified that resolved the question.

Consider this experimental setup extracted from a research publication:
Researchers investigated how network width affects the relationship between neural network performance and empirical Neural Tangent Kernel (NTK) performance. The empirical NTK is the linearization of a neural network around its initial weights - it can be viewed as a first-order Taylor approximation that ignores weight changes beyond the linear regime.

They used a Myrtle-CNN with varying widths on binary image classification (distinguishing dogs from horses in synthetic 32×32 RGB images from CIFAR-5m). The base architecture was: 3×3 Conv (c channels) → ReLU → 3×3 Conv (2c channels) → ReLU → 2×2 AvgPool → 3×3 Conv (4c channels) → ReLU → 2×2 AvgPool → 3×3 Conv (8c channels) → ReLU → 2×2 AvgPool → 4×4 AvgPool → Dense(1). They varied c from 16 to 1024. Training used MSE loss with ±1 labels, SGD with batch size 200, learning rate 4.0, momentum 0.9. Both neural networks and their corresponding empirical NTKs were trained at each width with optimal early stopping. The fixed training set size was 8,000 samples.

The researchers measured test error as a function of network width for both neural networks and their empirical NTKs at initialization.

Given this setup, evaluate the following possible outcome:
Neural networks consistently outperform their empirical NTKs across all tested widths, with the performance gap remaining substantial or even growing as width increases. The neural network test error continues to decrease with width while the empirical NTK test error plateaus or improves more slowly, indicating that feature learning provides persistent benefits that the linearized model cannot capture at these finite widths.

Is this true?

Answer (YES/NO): NO